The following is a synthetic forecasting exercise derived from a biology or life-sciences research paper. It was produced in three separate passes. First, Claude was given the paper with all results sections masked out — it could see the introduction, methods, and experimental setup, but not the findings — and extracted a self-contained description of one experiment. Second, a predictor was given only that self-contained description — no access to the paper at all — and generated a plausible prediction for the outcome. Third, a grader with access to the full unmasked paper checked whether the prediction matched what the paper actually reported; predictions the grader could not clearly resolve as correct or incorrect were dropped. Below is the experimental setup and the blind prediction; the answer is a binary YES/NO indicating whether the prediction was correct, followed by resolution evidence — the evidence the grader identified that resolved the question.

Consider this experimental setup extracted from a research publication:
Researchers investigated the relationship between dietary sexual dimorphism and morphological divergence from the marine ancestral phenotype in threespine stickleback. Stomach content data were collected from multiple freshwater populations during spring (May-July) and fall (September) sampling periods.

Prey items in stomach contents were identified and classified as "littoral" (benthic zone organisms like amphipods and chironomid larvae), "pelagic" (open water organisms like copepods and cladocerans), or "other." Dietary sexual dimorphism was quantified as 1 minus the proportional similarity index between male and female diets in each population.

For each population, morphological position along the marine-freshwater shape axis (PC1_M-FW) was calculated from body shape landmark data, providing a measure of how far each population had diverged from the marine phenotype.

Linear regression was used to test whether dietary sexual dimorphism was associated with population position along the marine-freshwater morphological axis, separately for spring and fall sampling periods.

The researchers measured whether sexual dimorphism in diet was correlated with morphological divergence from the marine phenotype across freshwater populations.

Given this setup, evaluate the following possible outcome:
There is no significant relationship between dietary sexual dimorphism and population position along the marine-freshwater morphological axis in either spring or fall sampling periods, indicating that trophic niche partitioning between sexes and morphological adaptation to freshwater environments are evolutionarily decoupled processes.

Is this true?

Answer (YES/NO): NO